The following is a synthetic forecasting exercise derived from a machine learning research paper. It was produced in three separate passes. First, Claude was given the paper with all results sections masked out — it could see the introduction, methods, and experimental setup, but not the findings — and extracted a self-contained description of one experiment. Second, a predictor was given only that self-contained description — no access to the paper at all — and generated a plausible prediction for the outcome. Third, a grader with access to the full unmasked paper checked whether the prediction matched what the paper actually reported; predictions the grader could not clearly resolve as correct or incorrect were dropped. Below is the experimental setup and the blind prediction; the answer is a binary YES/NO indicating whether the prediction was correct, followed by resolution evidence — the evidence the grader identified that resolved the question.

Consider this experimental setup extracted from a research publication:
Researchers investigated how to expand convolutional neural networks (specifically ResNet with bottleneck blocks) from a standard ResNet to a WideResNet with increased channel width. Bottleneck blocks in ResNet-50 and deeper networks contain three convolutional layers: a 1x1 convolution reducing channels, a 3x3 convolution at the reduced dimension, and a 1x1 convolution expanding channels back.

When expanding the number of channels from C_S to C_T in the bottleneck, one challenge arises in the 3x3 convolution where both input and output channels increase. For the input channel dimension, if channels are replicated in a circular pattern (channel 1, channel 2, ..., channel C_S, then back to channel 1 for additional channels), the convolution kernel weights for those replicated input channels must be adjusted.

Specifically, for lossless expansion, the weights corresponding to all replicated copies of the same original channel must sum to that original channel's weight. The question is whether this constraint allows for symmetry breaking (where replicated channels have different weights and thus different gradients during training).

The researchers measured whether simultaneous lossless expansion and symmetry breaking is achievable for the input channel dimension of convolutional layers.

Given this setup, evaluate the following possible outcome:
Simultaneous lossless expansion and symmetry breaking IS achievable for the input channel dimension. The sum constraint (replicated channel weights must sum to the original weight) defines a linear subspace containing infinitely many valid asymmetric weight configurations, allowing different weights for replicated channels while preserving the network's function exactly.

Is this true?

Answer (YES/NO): YES